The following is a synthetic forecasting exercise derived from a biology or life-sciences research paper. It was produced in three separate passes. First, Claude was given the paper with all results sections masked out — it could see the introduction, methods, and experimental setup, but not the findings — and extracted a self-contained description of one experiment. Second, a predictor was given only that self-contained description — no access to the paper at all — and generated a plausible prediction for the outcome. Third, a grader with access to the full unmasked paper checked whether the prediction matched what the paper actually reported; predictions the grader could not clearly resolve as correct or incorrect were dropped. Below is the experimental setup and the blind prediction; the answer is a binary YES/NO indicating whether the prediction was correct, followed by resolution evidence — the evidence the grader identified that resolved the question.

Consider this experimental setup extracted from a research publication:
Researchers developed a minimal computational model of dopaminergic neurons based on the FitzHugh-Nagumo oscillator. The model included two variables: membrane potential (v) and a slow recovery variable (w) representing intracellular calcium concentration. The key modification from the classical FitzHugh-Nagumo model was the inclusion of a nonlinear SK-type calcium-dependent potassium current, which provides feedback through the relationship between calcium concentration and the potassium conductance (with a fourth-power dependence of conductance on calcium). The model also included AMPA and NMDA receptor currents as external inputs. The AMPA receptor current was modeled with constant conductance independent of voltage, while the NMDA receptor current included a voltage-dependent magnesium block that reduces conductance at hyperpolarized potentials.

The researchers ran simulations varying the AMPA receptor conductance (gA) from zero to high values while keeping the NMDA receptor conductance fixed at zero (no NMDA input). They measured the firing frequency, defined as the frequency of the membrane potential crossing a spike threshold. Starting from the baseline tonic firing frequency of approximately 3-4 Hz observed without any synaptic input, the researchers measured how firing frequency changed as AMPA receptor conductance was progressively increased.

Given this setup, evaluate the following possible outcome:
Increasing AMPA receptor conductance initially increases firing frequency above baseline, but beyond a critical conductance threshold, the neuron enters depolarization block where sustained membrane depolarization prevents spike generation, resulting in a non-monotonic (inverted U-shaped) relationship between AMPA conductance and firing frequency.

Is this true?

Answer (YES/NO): YES